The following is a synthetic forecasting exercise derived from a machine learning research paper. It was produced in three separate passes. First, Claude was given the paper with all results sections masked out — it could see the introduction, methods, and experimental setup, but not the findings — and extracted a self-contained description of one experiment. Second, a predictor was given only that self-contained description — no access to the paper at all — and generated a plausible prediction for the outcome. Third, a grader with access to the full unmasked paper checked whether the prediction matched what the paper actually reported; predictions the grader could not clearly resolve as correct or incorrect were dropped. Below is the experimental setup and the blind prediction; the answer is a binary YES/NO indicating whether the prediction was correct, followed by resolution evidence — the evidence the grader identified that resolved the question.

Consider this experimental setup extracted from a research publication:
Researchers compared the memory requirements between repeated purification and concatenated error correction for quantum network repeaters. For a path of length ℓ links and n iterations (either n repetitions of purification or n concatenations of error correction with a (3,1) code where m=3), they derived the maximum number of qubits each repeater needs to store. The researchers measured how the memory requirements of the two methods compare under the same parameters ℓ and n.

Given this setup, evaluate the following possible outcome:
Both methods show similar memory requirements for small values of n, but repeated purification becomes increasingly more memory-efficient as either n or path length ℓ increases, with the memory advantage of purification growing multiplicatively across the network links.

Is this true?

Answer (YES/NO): YES